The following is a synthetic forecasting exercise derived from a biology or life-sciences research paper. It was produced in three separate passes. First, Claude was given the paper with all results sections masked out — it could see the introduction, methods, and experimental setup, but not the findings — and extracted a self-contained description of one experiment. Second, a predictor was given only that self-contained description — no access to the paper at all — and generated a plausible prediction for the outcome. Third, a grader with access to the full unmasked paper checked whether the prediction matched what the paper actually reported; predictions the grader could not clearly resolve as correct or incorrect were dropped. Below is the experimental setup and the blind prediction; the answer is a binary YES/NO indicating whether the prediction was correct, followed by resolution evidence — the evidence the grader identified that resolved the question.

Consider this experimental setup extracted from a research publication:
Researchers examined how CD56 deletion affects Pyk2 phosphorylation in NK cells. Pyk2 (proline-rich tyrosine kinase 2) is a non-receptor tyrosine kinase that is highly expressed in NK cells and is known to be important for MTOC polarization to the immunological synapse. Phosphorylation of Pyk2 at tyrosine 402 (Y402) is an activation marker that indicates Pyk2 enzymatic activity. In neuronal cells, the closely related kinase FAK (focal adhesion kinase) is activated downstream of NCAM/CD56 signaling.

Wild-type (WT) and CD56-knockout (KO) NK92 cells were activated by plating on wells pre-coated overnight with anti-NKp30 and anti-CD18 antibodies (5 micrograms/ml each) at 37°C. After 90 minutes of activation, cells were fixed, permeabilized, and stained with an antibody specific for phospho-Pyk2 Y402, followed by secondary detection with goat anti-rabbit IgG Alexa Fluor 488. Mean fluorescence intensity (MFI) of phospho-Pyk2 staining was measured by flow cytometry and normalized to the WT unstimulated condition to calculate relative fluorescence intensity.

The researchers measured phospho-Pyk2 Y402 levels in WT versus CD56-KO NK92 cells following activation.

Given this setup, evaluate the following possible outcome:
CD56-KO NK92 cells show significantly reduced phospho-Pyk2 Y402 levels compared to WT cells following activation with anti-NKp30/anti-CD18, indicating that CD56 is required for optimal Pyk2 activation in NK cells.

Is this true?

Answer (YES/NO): YES